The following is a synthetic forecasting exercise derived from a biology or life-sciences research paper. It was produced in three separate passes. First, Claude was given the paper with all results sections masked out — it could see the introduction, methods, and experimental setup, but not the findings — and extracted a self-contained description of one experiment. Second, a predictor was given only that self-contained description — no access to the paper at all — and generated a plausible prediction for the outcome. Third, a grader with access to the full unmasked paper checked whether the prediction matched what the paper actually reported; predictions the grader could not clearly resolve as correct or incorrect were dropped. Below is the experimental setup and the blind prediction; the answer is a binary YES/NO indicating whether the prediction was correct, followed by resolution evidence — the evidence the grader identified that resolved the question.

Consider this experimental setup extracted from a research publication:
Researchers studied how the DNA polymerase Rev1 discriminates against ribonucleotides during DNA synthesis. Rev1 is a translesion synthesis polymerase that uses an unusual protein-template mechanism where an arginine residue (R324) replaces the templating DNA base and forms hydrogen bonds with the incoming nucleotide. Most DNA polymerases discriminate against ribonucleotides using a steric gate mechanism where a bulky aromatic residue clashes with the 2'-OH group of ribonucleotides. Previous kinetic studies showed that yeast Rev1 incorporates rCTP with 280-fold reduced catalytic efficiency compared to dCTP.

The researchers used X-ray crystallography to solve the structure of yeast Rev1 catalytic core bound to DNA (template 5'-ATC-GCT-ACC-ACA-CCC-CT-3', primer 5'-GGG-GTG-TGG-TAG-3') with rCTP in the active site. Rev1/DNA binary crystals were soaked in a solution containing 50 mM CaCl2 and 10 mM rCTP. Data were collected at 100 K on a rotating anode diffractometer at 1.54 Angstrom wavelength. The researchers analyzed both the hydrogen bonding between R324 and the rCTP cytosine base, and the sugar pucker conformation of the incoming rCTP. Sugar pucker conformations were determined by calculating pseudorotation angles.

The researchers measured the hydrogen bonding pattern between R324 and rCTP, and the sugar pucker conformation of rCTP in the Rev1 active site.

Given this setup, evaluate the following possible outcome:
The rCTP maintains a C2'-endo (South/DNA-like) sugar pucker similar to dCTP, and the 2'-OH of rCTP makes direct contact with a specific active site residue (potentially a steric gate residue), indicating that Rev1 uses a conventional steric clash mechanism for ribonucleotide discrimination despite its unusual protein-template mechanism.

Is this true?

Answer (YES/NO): NO